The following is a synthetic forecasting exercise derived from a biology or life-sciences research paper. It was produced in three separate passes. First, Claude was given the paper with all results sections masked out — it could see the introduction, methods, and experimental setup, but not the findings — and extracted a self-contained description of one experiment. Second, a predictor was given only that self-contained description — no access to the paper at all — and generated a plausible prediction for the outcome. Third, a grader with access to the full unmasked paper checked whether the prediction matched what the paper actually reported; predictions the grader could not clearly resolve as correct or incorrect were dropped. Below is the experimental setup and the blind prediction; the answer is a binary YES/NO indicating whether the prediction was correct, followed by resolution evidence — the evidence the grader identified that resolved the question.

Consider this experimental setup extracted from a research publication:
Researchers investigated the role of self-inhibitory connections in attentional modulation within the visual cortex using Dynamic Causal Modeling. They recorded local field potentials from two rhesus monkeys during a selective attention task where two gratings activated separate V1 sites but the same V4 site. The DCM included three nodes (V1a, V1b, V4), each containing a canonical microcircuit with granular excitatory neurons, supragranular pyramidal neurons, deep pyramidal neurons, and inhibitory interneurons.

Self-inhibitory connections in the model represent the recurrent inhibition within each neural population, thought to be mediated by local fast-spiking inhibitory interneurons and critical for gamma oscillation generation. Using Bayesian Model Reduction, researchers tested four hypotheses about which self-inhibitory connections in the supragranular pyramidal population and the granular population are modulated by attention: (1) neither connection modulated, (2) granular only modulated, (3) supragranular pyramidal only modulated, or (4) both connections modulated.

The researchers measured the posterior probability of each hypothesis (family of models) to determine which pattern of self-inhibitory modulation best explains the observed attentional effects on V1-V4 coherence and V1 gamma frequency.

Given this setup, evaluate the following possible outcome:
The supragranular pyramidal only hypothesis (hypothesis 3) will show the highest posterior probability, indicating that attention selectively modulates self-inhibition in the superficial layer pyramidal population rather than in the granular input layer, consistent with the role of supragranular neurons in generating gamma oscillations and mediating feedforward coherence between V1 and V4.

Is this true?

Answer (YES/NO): NO